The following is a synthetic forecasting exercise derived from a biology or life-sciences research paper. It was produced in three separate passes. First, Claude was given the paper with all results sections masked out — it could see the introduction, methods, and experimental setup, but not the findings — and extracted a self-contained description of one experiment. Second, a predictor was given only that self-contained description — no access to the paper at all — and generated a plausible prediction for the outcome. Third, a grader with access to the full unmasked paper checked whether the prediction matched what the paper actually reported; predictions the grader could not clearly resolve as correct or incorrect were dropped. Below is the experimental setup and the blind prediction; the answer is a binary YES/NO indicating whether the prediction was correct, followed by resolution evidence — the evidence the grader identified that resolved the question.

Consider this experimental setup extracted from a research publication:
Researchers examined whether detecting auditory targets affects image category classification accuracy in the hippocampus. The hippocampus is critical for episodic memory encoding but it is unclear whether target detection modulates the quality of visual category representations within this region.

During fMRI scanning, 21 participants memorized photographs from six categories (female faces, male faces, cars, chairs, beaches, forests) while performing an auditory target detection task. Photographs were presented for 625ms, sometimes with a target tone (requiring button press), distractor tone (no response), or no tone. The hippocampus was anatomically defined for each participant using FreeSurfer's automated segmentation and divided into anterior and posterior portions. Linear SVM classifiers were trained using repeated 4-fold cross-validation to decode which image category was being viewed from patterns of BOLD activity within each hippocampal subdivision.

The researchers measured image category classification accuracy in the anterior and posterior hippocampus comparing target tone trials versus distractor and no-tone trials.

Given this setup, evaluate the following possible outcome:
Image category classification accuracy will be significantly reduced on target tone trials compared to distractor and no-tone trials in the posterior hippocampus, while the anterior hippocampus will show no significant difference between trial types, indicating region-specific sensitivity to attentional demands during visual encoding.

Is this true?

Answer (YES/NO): NO